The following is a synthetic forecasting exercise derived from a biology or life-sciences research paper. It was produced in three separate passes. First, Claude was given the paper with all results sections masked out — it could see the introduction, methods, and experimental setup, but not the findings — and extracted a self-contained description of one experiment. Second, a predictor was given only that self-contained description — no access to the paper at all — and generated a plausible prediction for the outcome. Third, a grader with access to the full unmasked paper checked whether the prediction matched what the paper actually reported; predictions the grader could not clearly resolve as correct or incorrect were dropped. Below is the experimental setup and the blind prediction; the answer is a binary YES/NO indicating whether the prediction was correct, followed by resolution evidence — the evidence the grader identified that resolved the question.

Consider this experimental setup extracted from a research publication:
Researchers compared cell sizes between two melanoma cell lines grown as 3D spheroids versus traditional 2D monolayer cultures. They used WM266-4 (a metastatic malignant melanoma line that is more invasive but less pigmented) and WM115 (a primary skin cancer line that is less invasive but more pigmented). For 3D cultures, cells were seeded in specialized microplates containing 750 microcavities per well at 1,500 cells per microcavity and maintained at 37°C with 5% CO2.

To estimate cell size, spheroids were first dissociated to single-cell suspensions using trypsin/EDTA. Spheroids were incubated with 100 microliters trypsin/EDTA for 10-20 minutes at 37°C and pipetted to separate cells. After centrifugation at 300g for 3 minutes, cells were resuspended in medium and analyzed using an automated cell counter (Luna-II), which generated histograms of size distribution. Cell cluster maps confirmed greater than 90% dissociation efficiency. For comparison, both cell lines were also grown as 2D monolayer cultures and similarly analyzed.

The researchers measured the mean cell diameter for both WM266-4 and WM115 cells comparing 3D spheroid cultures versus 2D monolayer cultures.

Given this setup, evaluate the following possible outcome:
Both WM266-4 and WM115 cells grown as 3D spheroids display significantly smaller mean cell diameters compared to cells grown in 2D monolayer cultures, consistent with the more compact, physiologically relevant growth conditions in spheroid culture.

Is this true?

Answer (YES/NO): NO